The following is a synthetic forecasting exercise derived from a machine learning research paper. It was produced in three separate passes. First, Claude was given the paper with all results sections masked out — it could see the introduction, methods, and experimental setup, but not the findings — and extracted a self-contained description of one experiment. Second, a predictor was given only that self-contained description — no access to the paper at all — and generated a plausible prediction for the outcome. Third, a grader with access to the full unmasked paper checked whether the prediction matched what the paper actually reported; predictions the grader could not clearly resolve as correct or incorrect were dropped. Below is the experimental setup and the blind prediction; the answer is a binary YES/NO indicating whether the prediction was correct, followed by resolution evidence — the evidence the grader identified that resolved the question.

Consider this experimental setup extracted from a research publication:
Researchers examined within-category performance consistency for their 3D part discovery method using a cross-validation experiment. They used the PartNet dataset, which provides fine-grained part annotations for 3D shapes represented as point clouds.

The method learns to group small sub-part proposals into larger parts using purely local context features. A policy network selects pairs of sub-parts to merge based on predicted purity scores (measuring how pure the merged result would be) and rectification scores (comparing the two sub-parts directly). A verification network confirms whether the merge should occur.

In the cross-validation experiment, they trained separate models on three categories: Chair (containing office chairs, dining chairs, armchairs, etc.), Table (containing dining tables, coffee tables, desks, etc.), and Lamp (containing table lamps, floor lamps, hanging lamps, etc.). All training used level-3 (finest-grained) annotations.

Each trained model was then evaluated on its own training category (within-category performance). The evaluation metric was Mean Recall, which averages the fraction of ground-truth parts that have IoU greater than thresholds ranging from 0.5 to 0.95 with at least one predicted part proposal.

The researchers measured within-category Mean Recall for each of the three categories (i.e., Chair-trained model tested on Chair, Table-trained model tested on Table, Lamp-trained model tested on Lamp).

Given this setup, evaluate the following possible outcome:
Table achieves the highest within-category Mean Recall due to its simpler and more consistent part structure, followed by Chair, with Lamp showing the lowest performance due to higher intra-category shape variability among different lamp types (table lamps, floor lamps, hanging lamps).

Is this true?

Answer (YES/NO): NO